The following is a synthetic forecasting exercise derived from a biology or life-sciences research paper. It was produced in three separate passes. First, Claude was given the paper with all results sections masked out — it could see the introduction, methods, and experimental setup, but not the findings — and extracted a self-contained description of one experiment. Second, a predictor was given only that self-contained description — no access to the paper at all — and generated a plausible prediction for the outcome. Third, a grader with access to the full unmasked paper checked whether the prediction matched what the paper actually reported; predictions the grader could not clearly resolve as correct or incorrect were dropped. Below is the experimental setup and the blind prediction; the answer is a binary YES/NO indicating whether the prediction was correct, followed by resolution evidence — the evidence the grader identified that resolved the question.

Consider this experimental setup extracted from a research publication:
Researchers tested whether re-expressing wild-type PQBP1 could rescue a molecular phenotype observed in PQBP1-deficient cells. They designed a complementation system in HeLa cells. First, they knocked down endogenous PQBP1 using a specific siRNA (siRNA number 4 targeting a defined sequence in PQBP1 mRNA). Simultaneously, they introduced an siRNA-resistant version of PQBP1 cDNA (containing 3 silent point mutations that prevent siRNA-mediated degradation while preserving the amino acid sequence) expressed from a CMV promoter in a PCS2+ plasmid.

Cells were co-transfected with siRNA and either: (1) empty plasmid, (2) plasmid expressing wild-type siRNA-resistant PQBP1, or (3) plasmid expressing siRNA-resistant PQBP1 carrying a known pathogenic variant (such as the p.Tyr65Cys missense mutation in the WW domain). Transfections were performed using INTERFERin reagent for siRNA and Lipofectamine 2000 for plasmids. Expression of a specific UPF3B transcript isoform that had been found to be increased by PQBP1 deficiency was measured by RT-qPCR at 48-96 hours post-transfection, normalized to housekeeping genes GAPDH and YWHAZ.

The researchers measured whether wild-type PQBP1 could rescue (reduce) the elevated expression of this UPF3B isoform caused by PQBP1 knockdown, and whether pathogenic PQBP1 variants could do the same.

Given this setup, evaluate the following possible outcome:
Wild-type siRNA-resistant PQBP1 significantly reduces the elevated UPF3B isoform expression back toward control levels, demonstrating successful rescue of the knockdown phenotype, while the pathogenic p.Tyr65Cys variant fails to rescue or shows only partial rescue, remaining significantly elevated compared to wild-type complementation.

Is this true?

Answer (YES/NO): NO